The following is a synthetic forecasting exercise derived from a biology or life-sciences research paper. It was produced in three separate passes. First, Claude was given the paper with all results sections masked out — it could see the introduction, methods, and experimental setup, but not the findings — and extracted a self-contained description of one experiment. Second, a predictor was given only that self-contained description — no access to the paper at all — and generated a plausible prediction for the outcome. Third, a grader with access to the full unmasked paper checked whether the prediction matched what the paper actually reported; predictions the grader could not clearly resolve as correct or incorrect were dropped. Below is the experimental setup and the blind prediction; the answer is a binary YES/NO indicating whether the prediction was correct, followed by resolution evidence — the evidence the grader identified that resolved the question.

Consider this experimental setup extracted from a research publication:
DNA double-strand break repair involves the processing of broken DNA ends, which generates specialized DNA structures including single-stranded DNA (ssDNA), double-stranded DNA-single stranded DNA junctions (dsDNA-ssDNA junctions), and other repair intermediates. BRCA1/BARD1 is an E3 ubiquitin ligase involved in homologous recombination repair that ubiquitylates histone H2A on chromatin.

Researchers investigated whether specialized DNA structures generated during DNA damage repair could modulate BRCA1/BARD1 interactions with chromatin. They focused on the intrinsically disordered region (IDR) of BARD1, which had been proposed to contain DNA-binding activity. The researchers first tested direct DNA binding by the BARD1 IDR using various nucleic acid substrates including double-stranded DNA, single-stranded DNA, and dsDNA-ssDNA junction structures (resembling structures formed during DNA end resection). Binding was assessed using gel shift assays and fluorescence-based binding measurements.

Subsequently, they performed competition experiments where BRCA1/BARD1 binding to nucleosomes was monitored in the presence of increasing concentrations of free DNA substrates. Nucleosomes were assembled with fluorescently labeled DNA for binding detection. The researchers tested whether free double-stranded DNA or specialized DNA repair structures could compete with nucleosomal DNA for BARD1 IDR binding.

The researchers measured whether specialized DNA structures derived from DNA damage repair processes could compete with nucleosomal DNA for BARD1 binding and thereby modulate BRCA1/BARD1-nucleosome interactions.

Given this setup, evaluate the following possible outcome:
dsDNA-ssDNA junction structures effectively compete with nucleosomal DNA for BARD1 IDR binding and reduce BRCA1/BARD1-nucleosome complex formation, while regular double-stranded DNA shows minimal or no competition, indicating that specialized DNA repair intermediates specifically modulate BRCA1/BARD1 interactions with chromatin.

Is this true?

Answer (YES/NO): NO